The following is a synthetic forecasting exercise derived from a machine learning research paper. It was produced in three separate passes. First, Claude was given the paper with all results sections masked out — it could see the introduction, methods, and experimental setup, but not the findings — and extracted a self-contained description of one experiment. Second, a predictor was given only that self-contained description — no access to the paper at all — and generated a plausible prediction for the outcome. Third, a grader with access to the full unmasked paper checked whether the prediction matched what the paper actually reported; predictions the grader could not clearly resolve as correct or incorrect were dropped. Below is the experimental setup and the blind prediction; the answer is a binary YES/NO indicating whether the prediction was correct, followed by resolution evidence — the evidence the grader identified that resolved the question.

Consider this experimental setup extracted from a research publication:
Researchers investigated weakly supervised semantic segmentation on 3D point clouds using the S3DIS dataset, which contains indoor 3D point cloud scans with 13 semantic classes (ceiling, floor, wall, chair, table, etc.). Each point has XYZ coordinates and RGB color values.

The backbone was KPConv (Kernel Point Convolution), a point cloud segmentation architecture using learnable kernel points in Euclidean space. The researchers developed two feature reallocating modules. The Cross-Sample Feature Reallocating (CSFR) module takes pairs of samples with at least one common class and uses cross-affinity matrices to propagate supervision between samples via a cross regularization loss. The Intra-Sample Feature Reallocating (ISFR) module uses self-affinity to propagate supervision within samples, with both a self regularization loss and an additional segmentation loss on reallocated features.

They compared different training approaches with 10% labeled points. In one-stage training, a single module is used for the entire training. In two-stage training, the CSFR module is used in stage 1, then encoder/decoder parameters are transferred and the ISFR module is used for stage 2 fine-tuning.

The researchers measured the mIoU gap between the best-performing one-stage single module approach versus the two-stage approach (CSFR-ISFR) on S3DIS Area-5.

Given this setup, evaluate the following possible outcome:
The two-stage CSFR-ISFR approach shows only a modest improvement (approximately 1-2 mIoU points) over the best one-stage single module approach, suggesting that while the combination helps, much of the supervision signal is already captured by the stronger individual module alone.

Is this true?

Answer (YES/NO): NO